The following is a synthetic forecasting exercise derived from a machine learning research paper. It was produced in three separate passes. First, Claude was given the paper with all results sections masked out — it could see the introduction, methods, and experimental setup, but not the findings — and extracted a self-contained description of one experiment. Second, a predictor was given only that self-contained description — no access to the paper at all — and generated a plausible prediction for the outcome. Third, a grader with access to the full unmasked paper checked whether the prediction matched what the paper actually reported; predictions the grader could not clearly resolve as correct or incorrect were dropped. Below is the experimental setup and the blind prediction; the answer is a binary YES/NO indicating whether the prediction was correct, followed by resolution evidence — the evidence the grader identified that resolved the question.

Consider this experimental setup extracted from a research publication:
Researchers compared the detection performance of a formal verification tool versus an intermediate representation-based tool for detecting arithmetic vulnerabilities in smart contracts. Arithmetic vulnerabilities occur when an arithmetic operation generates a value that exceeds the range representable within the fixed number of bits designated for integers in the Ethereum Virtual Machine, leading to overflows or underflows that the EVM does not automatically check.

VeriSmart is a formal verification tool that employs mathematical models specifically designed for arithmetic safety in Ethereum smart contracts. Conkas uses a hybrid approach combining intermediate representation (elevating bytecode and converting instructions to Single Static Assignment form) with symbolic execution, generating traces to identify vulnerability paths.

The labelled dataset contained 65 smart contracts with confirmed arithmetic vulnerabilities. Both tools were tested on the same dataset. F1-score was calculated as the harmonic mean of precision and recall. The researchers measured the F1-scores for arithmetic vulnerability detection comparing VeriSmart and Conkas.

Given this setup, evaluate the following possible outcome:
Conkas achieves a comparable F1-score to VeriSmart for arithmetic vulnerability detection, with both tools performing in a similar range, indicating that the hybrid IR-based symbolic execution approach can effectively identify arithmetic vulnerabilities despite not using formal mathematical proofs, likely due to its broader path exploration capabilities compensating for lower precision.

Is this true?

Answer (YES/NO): NO